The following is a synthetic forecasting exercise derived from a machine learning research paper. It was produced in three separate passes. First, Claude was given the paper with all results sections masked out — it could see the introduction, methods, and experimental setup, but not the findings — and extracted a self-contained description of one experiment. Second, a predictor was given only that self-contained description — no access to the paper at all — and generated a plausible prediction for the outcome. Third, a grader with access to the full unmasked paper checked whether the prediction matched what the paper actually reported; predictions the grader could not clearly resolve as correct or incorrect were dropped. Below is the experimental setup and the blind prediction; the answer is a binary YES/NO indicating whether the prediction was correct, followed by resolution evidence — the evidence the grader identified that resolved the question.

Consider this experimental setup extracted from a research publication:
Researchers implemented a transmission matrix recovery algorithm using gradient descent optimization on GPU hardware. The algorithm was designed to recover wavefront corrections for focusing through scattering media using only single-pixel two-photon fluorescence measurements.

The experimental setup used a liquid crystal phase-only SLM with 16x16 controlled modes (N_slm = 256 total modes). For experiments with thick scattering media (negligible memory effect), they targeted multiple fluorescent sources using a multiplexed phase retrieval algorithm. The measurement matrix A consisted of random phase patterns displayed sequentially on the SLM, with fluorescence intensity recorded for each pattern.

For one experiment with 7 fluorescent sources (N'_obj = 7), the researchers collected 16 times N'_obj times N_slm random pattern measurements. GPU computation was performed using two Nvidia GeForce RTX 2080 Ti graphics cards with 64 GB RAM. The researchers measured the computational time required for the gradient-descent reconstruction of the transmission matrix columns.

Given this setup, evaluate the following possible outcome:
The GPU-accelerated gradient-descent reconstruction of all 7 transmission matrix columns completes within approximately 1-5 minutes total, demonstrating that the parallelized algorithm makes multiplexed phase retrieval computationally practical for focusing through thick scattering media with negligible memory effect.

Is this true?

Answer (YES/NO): NO